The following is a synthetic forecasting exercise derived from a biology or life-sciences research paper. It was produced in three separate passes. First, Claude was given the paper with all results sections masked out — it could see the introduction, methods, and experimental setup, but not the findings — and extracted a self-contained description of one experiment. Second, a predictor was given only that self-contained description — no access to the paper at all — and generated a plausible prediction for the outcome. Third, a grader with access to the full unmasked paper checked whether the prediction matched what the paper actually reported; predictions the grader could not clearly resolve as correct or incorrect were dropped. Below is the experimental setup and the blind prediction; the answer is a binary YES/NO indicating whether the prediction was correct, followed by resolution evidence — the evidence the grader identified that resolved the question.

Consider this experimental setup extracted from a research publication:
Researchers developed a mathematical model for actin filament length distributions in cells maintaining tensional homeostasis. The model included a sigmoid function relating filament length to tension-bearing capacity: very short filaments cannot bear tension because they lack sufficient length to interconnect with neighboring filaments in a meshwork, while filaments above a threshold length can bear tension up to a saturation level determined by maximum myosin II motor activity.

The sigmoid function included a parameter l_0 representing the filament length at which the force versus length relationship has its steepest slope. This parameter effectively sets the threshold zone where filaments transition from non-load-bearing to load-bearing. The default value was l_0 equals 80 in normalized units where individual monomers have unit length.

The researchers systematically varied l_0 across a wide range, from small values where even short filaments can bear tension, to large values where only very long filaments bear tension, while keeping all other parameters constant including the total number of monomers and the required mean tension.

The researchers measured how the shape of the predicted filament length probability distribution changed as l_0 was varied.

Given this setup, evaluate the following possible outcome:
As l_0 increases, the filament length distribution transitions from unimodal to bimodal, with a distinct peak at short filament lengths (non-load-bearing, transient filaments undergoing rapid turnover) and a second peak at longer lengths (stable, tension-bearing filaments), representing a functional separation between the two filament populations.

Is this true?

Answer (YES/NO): NO